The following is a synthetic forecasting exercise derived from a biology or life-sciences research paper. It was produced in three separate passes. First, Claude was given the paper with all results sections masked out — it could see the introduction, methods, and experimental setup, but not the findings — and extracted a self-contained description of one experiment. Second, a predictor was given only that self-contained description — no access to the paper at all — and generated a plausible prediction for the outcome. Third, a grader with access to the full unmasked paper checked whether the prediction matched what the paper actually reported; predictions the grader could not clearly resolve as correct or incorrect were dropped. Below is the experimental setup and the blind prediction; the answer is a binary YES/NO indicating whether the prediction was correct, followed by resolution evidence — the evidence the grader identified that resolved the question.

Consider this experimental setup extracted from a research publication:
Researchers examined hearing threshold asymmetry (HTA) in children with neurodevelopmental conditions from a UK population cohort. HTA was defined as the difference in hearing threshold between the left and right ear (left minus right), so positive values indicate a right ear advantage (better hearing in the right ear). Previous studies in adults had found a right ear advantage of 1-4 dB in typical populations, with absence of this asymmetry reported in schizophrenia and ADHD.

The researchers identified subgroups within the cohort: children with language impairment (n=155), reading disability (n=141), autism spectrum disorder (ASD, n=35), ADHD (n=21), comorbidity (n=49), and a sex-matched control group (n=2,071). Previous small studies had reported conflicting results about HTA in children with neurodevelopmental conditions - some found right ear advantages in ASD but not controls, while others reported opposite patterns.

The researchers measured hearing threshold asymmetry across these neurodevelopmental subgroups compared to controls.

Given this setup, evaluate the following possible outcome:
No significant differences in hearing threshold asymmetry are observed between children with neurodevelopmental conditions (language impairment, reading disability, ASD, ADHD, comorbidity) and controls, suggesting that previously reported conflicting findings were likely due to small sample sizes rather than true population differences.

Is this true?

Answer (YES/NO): YES